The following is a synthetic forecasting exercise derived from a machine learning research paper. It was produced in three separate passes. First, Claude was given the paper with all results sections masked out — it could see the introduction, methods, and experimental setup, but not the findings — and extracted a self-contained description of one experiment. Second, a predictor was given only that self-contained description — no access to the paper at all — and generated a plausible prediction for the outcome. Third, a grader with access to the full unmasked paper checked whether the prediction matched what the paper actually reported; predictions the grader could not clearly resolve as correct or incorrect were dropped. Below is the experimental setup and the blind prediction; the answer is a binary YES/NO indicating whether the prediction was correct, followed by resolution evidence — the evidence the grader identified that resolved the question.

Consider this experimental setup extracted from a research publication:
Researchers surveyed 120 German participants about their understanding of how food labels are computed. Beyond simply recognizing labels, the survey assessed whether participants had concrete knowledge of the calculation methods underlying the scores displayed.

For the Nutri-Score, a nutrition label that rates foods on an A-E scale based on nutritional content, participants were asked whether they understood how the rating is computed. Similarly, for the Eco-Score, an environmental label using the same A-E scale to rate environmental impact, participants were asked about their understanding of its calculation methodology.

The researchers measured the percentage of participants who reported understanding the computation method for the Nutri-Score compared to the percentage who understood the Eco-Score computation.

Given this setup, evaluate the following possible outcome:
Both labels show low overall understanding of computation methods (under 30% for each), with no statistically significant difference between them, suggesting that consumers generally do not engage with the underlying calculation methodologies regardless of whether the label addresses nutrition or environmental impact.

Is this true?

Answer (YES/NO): NO